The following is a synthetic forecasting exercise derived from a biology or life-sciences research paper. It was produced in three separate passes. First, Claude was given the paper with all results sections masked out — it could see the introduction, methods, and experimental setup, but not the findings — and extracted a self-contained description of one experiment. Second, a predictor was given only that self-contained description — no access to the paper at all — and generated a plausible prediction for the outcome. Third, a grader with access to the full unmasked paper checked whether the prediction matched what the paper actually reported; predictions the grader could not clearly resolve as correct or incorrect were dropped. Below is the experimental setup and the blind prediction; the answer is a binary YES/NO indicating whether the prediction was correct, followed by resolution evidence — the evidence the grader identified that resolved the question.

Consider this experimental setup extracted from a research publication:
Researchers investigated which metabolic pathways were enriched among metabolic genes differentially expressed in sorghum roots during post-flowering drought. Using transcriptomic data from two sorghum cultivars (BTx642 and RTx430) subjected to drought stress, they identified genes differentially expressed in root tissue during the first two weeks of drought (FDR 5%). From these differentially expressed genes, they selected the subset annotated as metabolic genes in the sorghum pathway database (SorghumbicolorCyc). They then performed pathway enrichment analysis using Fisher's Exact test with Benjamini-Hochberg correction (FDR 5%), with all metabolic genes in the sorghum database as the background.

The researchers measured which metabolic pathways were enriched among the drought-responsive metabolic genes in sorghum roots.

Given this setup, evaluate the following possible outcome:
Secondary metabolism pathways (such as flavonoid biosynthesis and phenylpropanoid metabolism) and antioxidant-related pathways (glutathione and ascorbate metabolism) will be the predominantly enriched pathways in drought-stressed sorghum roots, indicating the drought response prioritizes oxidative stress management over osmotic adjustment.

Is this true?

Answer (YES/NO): NO